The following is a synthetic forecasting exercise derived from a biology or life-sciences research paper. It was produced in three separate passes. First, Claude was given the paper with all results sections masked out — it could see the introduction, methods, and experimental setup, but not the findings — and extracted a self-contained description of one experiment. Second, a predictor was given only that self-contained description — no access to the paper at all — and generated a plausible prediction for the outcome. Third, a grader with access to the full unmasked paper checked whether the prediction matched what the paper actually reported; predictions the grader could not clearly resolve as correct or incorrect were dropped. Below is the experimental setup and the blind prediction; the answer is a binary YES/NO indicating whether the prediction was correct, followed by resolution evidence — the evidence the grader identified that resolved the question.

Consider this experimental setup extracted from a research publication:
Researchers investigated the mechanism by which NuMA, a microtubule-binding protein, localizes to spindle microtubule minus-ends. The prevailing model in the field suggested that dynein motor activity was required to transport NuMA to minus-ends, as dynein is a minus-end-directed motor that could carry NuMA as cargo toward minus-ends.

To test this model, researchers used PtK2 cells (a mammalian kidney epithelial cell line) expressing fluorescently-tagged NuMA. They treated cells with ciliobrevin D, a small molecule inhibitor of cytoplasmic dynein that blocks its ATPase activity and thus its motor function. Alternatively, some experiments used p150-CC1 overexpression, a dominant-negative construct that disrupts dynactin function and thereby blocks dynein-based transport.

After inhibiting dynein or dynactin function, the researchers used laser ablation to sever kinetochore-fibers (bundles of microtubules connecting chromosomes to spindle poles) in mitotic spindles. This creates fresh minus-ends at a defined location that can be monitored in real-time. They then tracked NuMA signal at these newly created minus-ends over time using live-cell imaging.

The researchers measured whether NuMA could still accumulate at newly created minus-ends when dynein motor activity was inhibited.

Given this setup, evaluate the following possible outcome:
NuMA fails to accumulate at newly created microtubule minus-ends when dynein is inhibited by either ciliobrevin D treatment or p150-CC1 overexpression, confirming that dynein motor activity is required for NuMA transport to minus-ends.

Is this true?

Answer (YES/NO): NO